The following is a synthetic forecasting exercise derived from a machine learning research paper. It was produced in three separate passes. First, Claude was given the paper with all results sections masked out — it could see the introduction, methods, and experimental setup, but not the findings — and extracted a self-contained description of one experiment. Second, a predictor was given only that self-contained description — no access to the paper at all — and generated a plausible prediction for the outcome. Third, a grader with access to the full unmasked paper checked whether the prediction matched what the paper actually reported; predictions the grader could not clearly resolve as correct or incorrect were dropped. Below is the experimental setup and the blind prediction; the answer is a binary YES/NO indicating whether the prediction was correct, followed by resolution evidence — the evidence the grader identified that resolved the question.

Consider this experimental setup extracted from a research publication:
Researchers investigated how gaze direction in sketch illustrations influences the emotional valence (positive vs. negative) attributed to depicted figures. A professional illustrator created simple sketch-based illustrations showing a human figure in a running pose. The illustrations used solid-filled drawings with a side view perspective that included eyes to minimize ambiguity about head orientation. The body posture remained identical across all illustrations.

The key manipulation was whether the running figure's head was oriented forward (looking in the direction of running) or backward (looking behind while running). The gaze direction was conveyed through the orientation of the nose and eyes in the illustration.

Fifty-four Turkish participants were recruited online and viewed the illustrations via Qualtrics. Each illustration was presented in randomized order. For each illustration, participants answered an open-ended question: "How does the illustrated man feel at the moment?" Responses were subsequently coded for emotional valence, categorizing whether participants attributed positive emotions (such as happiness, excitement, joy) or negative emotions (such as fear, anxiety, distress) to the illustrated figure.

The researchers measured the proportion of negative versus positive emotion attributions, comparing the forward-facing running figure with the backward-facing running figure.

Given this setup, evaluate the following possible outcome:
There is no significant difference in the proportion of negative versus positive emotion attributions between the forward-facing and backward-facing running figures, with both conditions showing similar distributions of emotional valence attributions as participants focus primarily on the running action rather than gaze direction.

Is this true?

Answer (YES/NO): NO